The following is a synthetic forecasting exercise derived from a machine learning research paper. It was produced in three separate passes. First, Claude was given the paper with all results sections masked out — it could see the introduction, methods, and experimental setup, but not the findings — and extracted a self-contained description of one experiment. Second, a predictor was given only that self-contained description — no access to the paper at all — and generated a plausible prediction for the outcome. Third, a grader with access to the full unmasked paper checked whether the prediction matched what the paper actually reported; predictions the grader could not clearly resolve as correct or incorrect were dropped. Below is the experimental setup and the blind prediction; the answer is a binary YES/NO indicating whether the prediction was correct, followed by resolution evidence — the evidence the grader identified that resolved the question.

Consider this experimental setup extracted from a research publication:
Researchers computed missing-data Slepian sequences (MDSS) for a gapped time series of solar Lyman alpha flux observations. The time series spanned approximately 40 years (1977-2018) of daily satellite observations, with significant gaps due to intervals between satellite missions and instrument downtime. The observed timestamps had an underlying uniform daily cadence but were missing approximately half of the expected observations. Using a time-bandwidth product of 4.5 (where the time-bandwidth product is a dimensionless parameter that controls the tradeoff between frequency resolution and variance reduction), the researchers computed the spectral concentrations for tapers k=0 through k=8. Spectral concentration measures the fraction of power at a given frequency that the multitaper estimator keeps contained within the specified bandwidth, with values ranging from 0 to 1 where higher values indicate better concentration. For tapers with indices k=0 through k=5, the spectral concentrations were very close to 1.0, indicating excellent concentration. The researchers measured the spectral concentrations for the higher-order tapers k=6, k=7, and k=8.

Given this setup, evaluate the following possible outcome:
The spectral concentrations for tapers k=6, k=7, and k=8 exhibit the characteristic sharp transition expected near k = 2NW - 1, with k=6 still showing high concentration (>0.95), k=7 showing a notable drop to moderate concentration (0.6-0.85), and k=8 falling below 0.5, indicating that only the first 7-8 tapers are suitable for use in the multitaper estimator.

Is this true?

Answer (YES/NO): NO